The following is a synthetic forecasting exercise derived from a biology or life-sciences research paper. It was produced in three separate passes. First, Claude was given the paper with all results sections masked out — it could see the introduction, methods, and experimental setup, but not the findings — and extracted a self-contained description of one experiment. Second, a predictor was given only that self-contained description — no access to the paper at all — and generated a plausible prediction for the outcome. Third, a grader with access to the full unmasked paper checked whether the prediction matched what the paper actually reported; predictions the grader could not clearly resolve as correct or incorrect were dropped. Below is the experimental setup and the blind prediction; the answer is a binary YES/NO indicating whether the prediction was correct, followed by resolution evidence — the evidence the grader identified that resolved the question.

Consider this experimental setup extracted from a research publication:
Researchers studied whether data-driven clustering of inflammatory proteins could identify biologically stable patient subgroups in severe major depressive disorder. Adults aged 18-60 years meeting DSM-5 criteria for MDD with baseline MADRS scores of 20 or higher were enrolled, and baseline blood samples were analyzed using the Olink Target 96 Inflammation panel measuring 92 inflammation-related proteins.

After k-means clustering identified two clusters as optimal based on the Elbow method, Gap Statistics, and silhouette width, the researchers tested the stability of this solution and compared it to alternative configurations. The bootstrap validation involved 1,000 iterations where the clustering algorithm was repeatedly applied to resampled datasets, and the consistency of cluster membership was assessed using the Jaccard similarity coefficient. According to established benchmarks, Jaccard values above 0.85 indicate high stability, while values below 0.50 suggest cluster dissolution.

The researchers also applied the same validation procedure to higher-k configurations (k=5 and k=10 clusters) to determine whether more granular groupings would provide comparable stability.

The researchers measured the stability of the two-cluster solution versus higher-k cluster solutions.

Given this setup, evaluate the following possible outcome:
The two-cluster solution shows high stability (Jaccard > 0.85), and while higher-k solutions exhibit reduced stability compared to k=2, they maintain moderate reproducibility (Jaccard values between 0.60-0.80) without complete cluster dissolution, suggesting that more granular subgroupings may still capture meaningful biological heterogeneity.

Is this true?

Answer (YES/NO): NO